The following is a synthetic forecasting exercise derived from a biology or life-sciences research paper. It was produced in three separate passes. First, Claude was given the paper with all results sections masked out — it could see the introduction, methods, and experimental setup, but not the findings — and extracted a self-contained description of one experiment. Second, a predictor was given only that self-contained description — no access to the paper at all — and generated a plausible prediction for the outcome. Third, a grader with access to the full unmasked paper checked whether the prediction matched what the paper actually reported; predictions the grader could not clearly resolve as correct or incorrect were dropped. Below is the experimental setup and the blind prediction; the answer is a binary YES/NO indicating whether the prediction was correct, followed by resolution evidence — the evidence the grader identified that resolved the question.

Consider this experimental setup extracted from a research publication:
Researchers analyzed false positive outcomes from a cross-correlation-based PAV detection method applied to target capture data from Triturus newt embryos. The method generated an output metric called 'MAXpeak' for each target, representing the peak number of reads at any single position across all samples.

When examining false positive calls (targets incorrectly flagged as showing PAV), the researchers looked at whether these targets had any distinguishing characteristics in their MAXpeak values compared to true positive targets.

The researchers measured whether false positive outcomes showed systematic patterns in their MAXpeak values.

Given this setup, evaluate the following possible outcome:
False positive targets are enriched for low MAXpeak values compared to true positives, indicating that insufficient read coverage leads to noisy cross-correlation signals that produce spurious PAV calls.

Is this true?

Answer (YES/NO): YES